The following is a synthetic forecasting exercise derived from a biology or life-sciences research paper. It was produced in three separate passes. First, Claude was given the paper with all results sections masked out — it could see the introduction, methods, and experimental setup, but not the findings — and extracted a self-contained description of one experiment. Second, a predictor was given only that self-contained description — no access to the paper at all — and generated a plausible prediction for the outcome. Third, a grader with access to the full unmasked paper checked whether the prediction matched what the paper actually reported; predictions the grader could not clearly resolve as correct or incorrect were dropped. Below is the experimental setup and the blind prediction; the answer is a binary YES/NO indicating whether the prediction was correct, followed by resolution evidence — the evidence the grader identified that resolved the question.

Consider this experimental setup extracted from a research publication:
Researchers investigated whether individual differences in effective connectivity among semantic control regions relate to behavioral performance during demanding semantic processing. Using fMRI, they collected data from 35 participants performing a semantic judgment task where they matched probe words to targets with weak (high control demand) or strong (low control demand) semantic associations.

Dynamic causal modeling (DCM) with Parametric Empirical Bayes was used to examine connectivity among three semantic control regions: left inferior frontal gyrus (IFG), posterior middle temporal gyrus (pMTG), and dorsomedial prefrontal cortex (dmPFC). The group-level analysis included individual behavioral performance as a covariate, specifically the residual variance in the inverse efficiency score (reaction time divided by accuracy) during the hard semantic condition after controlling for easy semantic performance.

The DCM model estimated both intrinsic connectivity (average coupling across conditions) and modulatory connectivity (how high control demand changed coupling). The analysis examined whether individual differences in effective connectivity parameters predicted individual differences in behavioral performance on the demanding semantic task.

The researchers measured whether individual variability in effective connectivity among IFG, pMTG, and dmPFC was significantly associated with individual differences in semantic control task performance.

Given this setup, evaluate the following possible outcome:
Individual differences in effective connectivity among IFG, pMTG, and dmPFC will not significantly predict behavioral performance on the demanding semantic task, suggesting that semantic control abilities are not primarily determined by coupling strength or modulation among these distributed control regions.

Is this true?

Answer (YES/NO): NO